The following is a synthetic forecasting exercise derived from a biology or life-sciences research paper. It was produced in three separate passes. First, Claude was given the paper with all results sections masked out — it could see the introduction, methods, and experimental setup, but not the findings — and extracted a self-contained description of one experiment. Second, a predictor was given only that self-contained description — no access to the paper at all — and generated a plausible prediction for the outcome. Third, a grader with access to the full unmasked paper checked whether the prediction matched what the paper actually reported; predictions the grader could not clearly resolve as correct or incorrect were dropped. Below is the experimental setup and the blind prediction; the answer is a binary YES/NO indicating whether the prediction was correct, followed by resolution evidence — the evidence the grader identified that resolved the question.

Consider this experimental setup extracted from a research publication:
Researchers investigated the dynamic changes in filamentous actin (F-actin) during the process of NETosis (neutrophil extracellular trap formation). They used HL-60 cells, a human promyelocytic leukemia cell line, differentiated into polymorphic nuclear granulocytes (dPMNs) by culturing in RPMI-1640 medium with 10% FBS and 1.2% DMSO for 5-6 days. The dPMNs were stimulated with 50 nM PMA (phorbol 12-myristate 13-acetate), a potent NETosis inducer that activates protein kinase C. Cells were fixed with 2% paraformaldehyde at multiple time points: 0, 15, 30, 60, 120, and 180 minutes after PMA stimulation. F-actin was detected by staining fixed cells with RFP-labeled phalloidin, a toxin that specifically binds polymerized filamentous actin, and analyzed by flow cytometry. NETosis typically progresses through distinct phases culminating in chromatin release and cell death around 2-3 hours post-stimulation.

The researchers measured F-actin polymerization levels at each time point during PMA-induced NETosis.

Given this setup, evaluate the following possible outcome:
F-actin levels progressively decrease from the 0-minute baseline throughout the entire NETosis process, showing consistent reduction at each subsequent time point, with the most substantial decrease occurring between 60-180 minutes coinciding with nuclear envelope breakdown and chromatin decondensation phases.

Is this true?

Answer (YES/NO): NO